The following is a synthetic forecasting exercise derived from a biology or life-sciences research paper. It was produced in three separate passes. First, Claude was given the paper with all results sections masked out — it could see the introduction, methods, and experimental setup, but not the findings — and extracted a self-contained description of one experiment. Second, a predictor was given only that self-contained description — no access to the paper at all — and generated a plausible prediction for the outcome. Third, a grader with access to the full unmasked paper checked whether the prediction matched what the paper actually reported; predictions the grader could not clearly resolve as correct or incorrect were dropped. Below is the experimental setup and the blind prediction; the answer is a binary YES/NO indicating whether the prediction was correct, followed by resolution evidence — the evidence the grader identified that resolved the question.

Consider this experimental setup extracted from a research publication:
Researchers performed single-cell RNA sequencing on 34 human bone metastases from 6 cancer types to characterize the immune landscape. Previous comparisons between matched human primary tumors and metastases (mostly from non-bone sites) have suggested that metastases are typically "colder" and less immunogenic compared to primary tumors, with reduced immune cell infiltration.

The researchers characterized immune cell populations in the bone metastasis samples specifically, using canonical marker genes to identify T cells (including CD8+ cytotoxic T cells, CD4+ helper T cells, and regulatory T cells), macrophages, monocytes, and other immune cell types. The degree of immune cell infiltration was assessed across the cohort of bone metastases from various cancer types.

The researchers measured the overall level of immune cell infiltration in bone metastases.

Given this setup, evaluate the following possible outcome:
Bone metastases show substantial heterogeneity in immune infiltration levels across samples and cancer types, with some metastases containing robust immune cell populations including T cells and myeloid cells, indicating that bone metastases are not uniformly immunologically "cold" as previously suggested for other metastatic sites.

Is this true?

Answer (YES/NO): YES